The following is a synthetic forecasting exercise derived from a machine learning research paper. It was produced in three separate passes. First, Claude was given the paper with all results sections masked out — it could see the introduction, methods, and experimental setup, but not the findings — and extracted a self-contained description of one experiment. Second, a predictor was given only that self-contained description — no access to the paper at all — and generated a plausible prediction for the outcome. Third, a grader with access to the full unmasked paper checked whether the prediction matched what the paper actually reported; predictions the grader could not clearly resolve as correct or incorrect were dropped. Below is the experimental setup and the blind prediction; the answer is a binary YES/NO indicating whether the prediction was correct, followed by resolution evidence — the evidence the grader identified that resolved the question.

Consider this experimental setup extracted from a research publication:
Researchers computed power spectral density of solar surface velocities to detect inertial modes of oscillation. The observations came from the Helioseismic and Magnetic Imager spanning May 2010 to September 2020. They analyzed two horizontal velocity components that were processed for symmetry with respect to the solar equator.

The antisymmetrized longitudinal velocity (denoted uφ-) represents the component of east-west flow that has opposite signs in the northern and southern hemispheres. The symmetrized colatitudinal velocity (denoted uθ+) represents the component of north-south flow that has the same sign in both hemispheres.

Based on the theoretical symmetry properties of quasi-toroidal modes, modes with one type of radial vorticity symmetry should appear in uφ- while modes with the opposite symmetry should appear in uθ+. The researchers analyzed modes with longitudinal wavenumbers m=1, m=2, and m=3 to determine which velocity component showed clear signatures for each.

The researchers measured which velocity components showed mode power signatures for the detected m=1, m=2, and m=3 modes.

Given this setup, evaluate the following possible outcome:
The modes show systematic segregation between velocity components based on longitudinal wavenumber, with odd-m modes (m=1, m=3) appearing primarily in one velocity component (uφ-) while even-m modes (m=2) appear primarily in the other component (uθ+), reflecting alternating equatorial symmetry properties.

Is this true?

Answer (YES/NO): NO